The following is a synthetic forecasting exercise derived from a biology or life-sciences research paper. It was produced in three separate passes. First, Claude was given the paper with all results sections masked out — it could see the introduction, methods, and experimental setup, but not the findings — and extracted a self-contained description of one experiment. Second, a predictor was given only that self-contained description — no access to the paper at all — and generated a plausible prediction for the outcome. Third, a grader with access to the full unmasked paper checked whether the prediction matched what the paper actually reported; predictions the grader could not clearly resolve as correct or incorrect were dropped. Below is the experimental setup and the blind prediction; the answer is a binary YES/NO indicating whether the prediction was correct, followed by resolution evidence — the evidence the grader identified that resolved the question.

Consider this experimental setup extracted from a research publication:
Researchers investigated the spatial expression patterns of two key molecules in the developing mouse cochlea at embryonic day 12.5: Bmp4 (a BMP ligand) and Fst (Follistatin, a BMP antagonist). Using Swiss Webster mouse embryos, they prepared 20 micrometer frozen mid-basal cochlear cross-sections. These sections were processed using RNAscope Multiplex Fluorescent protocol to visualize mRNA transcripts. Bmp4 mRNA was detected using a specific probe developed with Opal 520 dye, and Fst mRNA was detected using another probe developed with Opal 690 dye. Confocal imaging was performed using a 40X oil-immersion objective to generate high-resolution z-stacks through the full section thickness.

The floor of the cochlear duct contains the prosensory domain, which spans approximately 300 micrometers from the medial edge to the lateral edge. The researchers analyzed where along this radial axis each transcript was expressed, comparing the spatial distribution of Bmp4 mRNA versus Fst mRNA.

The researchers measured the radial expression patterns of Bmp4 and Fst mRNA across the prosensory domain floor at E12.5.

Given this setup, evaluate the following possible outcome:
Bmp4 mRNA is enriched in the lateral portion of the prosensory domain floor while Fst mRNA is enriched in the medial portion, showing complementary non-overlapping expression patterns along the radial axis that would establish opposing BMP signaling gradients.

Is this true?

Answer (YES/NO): NO